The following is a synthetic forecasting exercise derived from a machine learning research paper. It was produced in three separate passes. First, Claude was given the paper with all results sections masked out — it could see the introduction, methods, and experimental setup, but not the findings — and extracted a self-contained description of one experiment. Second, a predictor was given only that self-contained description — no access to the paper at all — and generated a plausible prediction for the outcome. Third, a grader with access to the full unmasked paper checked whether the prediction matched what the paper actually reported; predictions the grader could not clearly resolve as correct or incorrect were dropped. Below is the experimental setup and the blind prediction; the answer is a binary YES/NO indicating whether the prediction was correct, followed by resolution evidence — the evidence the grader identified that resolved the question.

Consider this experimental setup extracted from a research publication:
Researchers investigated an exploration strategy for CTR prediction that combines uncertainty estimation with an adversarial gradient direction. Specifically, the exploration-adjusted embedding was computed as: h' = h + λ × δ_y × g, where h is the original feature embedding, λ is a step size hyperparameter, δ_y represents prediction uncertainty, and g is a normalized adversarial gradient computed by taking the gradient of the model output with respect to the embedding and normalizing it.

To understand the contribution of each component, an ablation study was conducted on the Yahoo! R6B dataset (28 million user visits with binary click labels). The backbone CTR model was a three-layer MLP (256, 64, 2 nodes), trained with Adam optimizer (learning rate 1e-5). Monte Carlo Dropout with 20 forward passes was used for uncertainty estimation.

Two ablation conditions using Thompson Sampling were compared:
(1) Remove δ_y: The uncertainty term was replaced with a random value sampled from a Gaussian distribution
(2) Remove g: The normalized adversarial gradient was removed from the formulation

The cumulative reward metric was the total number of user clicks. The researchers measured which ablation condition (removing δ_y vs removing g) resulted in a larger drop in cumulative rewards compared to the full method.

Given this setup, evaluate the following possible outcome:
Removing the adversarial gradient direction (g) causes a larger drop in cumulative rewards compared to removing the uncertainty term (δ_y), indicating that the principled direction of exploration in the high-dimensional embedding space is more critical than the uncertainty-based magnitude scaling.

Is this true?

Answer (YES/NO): YES